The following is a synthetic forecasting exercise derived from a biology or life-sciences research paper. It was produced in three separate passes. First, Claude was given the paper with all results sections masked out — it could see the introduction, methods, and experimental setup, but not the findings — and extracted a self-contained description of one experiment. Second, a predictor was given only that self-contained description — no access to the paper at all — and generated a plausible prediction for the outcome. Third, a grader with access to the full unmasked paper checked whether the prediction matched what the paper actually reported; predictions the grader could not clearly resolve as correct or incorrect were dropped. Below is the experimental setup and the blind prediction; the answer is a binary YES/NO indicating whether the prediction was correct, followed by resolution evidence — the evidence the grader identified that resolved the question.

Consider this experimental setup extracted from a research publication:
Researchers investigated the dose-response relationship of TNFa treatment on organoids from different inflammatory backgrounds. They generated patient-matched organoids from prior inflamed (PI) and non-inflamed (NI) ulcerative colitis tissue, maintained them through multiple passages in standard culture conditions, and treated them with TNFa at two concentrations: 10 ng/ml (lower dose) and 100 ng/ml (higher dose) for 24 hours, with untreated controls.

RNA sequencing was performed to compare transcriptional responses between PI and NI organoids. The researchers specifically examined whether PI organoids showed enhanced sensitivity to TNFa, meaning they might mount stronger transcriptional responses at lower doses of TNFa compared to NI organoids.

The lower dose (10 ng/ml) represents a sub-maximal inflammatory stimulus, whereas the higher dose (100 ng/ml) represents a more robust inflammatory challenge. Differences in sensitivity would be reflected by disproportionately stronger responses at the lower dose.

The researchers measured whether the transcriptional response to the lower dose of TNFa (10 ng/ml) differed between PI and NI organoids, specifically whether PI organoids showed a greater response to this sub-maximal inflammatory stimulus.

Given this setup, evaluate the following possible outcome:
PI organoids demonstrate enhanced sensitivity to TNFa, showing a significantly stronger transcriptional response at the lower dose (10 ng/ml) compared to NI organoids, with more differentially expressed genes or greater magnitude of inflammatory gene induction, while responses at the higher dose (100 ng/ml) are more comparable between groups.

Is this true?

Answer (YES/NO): NO